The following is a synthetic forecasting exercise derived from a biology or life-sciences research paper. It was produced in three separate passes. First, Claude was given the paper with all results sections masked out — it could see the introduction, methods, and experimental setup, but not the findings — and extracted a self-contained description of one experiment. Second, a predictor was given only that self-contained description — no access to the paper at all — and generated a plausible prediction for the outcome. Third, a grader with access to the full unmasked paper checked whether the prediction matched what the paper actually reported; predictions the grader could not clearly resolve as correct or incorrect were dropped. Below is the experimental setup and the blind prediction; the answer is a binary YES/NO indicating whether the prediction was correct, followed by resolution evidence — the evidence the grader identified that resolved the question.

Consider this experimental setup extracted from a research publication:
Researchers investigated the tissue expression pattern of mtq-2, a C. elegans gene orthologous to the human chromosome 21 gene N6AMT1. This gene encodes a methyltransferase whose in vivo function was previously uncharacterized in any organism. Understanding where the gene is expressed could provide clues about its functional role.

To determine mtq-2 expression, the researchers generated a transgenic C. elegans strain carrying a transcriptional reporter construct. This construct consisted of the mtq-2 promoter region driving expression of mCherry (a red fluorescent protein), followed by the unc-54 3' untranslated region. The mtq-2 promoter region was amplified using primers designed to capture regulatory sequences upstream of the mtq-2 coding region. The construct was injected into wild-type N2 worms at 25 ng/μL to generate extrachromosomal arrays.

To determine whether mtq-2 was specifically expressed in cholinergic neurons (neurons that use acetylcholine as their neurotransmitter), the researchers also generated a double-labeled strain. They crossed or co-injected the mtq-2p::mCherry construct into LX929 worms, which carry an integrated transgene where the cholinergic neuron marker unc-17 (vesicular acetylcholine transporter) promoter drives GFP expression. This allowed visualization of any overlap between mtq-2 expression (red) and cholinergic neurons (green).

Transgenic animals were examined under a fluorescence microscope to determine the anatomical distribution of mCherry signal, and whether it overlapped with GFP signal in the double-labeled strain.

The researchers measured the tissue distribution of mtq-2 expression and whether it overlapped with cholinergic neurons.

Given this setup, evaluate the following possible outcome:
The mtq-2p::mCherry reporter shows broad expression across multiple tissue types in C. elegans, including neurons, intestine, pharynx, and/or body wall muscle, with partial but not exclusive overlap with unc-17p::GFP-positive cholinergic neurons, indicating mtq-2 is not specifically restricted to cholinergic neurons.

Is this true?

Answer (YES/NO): NO